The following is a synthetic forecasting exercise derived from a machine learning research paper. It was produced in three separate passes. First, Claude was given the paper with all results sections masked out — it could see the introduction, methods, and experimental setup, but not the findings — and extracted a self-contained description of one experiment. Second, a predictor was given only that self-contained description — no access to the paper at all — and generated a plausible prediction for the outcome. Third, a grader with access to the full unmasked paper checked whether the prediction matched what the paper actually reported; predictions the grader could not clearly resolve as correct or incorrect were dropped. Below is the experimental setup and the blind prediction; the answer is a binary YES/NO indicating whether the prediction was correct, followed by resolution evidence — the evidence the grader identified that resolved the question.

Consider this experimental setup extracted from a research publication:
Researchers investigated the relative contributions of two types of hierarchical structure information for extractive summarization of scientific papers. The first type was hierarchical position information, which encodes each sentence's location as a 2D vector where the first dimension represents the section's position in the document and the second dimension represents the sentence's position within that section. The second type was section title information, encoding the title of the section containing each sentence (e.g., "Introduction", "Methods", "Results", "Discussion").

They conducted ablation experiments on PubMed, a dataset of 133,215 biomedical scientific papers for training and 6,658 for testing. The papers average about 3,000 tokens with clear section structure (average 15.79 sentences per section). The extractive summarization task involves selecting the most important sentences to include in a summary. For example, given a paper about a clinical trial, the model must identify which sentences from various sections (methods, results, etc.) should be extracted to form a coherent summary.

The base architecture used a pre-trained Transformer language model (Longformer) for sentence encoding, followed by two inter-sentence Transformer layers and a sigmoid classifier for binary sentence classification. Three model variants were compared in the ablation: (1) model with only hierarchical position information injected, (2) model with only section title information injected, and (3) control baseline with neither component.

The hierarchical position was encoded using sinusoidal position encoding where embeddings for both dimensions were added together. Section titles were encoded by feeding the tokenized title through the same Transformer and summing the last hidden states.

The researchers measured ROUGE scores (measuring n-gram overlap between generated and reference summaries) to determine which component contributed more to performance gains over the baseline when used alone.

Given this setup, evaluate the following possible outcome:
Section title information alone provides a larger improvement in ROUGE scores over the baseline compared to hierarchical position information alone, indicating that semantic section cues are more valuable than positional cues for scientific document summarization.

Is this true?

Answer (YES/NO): NO